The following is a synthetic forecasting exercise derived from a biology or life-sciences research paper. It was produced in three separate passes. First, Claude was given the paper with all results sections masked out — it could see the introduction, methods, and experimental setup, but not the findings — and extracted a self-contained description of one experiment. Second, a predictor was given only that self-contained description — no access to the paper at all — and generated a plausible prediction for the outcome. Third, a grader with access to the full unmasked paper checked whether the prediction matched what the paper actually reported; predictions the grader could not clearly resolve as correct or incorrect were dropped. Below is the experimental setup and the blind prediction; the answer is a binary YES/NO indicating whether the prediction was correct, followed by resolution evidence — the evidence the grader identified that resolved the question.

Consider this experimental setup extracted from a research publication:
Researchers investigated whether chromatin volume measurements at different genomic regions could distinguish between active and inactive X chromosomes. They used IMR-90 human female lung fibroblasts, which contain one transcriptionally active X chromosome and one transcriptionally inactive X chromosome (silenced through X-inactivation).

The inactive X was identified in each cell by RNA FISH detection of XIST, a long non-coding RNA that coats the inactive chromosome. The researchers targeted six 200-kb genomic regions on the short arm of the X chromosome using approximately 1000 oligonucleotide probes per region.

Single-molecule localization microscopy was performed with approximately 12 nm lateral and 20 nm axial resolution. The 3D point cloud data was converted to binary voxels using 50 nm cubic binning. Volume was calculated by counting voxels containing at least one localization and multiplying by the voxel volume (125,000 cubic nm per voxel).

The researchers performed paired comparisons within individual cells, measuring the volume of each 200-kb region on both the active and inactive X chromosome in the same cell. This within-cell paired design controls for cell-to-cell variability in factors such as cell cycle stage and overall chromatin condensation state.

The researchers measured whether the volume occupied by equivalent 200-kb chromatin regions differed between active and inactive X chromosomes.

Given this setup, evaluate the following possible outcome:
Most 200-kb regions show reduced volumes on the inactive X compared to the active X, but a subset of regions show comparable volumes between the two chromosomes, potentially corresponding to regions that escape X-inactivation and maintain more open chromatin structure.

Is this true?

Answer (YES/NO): NO